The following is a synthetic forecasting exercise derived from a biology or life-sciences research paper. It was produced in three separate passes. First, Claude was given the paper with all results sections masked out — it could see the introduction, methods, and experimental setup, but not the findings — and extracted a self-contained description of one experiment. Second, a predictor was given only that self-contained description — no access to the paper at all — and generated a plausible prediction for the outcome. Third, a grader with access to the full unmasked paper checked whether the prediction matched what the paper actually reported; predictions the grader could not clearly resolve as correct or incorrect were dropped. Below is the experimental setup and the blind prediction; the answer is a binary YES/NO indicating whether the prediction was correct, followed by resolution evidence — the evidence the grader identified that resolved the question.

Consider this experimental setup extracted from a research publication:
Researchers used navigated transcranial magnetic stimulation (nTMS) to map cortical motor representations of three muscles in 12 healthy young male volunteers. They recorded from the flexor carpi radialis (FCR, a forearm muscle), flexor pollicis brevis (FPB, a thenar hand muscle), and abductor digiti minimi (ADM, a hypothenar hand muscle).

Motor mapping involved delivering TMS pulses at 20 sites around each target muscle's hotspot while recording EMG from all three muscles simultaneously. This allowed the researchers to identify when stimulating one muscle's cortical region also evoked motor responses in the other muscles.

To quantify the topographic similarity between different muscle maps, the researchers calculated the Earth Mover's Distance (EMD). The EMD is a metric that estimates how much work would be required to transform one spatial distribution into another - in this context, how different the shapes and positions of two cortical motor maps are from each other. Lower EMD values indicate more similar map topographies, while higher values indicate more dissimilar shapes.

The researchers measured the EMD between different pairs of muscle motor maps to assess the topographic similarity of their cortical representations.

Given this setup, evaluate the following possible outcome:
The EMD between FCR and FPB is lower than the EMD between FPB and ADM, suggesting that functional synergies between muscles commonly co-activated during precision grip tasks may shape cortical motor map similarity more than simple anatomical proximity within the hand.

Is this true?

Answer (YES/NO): NO